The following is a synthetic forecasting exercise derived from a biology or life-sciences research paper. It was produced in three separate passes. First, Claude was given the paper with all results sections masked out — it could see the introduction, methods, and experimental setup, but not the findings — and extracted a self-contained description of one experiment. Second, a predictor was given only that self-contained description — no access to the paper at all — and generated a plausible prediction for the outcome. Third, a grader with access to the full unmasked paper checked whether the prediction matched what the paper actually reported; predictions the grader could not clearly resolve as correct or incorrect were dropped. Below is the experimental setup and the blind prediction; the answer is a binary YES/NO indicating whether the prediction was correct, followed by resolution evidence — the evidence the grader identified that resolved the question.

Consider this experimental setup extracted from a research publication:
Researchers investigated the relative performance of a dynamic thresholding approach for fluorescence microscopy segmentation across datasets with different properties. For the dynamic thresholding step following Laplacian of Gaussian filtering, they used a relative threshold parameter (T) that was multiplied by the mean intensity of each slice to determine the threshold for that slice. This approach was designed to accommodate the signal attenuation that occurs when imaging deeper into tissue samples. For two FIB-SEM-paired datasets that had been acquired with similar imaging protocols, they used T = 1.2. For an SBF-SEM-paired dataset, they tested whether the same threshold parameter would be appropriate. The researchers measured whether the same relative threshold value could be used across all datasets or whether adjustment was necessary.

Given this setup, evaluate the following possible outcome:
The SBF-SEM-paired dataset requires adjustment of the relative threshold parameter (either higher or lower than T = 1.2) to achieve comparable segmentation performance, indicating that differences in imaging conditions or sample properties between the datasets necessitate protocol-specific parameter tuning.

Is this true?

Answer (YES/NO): YES